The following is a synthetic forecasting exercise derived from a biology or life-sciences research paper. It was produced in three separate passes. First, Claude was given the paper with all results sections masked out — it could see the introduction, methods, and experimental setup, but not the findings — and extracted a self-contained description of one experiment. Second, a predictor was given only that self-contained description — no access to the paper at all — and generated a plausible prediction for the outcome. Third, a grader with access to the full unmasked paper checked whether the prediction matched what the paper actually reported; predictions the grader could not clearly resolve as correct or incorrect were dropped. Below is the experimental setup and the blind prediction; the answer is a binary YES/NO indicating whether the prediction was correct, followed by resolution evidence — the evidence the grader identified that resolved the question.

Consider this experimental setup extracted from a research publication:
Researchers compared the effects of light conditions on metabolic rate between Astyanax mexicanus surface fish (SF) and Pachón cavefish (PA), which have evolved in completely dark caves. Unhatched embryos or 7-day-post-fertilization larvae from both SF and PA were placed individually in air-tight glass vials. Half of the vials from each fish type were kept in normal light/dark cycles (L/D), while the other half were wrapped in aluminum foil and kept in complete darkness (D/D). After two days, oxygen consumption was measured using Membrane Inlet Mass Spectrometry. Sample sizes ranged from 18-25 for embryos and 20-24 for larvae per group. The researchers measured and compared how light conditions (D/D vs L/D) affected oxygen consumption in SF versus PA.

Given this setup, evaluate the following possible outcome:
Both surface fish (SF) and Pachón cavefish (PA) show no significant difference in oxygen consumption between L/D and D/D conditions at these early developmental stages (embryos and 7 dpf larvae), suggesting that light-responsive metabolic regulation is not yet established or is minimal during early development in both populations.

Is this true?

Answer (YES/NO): NO